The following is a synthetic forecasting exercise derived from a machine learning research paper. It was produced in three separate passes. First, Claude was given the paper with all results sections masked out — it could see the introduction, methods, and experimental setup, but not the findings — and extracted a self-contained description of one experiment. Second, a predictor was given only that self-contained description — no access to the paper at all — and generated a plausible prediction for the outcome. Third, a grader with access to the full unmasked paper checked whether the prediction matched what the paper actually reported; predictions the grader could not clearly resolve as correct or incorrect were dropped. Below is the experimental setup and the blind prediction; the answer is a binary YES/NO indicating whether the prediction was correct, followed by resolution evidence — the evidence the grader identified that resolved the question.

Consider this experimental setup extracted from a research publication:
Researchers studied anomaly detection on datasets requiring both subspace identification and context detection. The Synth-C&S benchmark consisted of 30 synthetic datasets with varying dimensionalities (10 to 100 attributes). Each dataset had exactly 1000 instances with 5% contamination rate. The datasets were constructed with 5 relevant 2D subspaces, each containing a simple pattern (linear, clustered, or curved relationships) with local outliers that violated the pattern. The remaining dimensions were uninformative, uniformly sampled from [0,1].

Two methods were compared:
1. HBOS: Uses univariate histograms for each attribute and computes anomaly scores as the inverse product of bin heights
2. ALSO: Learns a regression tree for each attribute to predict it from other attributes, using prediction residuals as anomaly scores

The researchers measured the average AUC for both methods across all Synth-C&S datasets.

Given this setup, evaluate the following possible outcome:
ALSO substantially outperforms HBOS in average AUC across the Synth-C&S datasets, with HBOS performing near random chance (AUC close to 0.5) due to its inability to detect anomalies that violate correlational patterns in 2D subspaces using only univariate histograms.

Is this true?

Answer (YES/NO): YES